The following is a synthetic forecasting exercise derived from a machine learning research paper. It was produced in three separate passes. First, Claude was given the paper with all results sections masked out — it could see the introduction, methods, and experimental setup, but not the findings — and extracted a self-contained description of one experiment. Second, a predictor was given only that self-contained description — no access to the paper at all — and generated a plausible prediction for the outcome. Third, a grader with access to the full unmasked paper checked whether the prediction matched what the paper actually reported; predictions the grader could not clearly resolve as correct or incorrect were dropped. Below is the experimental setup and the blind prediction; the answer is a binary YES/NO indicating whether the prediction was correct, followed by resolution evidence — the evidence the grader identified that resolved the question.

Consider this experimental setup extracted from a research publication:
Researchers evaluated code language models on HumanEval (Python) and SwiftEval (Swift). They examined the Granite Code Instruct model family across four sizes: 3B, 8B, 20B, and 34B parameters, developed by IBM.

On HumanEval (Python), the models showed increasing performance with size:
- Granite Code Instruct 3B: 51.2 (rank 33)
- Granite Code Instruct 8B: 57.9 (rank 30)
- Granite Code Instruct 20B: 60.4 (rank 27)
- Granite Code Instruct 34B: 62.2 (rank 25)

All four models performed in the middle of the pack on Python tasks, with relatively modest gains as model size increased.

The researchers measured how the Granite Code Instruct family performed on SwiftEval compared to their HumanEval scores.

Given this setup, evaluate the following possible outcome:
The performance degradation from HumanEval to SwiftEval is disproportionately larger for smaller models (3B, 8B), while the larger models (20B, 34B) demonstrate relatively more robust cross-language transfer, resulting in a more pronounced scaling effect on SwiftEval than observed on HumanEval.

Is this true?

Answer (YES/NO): NO